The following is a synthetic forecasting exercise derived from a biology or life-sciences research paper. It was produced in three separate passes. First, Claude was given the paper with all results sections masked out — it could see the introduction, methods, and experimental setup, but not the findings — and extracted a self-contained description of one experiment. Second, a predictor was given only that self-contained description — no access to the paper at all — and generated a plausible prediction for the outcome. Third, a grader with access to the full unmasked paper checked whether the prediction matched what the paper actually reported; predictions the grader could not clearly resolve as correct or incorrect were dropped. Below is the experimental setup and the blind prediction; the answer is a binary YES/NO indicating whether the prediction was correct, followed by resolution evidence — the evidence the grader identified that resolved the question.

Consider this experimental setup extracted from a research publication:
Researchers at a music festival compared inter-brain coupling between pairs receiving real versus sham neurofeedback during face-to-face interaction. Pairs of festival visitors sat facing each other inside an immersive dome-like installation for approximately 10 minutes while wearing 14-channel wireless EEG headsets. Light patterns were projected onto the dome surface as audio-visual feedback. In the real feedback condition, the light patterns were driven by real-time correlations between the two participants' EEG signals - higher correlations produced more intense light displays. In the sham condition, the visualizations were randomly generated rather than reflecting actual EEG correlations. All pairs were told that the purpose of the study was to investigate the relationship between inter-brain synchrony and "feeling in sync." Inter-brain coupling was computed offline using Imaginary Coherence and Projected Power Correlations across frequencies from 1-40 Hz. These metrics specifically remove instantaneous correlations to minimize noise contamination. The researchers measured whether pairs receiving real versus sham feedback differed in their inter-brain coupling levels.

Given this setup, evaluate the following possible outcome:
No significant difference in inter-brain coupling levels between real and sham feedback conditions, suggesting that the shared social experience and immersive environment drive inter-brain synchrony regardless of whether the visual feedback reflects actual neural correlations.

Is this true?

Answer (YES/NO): YES